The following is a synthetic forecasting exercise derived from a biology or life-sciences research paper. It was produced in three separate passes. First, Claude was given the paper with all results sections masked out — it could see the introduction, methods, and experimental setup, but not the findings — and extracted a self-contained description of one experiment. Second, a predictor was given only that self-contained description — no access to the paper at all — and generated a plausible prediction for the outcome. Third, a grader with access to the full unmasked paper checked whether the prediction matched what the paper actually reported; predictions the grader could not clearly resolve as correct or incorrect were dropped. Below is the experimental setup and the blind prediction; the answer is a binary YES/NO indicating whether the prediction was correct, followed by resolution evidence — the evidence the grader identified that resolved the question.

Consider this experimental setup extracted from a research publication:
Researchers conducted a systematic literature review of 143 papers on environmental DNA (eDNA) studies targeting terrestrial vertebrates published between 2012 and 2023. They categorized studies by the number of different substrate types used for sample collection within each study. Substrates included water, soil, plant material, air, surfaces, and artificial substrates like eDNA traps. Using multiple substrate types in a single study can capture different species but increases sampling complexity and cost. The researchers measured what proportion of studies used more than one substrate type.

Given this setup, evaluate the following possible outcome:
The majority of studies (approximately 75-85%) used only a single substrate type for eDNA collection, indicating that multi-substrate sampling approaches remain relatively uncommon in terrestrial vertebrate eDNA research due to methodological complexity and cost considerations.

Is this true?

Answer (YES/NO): NO